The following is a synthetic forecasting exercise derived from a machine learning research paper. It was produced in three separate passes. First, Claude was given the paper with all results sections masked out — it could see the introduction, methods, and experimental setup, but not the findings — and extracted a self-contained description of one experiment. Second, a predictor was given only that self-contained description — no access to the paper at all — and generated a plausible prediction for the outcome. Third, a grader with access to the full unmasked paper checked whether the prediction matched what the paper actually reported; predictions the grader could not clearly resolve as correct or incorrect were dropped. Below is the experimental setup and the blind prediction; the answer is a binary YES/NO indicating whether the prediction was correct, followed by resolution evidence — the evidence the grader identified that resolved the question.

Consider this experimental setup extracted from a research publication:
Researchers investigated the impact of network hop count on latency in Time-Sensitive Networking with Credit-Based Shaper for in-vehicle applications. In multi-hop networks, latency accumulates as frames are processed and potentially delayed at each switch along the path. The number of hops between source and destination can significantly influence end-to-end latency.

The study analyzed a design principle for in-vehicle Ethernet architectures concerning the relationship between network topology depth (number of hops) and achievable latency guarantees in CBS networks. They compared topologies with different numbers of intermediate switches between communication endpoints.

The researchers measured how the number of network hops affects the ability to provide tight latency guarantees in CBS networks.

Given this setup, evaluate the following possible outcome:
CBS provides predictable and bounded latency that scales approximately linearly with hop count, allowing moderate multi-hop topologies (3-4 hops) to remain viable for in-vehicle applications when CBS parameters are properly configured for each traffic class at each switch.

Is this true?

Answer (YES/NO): NO